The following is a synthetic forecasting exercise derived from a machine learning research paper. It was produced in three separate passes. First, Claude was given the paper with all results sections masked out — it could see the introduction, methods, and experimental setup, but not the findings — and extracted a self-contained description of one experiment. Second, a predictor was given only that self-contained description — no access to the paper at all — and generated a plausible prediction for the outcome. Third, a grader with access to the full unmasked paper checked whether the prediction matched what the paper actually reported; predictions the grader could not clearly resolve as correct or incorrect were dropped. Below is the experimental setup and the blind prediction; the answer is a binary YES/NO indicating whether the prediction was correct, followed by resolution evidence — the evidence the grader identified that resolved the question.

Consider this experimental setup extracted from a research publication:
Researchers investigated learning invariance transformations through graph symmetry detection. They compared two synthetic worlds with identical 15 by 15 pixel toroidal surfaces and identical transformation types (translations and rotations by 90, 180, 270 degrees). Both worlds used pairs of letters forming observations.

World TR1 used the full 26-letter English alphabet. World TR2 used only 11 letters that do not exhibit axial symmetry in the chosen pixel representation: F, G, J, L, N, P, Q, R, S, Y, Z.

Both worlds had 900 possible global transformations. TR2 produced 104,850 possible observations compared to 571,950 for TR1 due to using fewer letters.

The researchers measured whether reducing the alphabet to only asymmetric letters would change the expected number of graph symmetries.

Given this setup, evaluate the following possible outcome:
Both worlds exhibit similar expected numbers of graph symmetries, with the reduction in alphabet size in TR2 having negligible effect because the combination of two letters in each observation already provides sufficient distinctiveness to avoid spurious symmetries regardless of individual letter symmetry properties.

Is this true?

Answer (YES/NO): NO